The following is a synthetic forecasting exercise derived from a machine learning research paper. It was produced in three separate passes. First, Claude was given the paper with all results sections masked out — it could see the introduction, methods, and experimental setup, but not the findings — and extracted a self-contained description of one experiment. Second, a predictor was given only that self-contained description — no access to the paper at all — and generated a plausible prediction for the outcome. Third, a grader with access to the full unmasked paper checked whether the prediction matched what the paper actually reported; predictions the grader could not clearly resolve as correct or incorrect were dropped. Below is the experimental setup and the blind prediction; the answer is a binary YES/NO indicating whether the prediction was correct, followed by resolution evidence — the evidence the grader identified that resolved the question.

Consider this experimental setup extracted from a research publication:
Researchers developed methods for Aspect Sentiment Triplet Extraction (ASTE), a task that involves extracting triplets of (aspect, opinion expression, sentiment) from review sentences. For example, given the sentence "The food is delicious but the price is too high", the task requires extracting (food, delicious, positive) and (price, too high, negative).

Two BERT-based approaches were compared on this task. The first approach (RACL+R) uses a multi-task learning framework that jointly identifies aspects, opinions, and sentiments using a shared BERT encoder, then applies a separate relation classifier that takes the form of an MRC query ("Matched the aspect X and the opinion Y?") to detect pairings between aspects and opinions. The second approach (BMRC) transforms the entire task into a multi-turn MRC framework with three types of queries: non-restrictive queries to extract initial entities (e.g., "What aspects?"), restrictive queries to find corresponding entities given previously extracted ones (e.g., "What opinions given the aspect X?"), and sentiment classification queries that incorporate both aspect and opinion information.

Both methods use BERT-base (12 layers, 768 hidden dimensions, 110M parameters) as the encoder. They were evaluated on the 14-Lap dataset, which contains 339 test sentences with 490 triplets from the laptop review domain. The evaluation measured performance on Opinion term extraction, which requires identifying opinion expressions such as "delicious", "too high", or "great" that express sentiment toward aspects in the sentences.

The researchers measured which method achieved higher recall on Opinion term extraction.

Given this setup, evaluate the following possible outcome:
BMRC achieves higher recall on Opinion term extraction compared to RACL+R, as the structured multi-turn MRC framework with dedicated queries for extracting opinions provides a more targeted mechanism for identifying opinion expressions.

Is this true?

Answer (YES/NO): NO